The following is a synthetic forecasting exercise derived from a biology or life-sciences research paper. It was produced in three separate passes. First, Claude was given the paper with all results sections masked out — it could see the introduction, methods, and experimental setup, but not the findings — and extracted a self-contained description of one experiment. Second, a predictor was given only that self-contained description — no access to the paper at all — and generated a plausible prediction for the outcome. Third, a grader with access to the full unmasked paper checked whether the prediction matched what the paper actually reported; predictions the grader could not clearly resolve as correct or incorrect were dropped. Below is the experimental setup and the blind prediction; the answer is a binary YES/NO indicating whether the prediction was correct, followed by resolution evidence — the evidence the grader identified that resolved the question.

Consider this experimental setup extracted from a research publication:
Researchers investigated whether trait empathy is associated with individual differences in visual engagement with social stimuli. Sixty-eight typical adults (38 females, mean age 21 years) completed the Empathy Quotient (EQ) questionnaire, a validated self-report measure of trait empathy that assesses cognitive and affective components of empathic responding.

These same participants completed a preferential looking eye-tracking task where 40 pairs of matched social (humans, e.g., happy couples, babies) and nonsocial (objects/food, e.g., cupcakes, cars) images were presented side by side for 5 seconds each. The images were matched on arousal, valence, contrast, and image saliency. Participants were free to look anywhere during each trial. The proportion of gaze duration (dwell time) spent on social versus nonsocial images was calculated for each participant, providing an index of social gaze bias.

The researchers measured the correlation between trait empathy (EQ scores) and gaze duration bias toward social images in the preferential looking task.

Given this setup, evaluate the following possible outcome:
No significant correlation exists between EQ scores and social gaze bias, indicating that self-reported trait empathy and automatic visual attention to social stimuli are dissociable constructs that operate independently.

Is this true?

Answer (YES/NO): NO